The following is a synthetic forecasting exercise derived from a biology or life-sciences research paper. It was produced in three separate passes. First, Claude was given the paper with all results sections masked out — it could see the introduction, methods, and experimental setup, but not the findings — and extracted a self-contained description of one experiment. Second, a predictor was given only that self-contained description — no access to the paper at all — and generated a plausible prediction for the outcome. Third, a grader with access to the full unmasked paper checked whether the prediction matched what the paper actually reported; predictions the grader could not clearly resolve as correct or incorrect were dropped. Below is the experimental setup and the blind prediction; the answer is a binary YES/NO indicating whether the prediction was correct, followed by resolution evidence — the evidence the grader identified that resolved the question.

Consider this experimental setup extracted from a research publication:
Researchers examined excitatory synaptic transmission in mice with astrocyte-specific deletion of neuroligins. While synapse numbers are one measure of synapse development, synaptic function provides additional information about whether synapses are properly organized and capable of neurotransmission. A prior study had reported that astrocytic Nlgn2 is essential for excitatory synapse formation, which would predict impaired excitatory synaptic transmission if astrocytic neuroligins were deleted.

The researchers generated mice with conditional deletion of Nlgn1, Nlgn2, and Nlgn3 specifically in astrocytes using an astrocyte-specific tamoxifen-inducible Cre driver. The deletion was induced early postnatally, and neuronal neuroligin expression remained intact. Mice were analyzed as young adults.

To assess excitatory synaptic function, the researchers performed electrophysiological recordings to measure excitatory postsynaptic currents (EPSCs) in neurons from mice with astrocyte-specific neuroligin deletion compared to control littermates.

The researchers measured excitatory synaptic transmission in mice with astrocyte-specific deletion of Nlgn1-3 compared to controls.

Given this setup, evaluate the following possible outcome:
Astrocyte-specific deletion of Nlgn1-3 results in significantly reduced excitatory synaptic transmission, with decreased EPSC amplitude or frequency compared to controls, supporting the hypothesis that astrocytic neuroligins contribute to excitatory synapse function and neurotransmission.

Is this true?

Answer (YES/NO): NO